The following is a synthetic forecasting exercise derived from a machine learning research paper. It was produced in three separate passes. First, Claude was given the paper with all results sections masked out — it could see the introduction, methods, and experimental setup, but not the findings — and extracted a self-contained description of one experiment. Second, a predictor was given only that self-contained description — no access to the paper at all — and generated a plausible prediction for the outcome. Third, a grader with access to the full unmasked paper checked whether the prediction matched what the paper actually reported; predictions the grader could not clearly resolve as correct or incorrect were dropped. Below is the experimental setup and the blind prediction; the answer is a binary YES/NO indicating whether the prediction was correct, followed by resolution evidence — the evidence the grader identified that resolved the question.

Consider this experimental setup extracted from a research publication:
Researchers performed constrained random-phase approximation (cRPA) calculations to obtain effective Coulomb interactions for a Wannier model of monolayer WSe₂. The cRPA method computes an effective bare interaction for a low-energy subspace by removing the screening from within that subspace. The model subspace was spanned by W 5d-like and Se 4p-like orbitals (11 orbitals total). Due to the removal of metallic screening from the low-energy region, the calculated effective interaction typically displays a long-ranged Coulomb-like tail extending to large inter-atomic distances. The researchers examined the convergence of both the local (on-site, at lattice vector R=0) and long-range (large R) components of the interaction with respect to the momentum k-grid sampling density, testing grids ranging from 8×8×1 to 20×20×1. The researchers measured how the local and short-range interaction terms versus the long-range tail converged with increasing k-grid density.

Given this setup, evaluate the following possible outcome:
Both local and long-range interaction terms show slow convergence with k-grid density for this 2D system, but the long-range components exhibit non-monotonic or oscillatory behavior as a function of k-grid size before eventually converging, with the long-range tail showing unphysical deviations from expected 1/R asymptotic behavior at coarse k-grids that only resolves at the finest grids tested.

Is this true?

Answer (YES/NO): NO